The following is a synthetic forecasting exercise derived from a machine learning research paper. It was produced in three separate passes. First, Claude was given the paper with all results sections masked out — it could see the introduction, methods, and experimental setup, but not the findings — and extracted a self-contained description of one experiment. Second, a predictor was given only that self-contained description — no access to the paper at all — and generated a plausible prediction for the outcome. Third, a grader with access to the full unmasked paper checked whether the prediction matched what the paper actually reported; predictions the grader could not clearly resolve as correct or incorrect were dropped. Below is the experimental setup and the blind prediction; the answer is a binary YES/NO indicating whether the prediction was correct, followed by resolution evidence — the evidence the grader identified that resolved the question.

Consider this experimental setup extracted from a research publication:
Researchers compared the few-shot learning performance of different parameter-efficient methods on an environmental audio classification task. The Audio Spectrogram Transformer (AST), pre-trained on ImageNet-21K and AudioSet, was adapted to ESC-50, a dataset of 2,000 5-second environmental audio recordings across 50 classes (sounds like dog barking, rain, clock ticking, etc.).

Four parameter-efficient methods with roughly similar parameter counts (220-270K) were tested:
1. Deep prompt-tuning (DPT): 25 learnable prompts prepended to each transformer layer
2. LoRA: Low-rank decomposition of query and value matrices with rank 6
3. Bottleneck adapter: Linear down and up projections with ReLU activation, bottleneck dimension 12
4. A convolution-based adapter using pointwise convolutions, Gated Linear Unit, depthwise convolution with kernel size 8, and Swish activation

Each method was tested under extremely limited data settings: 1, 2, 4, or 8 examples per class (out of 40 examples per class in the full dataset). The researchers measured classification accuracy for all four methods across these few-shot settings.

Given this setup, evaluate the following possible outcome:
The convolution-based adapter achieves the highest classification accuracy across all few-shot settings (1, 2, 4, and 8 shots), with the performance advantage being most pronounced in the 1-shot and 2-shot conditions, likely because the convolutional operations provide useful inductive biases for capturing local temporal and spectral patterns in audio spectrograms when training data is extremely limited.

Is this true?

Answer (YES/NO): NO